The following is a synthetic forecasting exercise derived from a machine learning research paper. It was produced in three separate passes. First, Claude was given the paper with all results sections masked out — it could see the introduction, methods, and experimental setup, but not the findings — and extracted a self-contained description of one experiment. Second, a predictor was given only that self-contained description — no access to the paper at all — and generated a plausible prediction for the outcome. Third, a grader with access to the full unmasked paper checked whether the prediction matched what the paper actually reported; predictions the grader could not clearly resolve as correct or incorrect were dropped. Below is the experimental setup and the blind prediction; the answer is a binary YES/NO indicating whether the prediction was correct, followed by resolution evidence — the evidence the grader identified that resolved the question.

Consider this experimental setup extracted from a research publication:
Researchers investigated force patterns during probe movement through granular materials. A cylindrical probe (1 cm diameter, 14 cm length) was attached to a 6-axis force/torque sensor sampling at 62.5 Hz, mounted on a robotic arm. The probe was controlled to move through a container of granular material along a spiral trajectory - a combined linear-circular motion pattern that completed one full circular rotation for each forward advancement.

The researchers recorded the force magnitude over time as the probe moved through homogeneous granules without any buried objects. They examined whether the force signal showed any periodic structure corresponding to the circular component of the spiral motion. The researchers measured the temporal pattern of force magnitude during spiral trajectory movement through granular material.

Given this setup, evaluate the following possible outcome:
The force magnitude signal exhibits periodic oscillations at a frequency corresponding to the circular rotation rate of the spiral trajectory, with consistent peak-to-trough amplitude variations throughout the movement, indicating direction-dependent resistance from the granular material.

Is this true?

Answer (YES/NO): YES